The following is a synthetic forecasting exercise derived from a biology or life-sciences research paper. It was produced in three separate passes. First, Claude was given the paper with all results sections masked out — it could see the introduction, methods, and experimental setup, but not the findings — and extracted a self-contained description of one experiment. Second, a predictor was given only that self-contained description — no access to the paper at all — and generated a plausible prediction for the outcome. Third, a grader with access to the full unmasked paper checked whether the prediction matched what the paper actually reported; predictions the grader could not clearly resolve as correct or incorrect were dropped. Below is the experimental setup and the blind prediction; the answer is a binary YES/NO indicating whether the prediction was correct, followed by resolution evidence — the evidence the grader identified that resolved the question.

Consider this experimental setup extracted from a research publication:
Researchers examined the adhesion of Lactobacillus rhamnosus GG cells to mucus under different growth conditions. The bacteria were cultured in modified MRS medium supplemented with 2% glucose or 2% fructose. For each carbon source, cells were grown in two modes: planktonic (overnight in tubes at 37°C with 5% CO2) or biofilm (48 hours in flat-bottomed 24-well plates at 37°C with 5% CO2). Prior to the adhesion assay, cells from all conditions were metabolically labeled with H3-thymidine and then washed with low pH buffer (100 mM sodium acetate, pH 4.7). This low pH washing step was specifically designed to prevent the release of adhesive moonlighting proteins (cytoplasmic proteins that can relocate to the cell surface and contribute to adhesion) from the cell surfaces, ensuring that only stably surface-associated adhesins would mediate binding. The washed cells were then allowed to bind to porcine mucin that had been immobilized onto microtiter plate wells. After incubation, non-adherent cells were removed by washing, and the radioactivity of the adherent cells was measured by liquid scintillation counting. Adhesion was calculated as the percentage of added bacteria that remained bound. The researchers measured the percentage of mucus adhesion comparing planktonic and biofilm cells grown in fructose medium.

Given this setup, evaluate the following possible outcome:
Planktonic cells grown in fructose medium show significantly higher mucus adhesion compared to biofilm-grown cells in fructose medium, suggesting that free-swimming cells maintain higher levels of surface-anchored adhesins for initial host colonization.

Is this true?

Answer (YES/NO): NO